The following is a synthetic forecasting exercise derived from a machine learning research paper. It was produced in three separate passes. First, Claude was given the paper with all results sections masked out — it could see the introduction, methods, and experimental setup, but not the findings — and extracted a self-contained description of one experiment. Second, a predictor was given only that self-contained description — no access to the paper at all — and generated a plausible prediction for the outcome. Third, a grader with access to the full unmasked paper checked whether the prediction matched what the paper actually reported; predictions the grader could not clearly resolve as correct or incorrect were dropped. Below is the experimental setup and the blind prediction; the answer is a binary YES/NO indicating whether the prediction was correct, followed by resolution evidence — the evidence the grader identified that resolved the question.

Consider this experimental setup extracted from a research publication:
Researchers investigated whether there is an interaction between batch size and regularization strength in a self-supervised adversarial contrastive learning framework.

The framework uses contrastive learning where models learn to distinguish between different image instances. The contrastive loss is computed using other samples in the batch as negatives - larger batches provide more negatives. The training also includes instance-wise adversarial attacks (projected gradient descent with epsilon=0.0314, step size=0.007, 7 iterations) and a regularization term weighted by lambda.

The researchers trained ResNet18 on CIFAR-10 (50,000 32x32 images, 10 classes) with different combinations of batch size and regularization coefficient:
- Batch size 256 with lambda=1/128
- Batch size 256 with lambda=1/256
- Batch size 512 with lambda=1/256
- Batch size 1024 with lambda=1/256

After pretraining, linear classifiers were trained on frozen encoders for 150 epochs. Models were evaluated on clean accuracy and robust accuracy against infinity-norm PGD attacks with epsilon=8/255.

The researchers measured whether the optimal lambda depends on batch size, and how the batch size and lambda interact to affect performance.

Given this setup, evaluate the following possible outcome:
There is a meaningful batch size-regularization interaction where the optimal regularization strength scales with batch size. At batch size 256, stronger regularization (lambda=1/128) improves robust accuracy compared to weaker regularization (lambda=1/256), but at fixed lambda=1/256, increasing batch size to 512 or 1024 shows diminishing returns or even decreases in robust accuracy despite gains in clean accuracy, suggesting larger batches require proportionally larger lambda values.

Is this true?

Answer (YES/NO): NO